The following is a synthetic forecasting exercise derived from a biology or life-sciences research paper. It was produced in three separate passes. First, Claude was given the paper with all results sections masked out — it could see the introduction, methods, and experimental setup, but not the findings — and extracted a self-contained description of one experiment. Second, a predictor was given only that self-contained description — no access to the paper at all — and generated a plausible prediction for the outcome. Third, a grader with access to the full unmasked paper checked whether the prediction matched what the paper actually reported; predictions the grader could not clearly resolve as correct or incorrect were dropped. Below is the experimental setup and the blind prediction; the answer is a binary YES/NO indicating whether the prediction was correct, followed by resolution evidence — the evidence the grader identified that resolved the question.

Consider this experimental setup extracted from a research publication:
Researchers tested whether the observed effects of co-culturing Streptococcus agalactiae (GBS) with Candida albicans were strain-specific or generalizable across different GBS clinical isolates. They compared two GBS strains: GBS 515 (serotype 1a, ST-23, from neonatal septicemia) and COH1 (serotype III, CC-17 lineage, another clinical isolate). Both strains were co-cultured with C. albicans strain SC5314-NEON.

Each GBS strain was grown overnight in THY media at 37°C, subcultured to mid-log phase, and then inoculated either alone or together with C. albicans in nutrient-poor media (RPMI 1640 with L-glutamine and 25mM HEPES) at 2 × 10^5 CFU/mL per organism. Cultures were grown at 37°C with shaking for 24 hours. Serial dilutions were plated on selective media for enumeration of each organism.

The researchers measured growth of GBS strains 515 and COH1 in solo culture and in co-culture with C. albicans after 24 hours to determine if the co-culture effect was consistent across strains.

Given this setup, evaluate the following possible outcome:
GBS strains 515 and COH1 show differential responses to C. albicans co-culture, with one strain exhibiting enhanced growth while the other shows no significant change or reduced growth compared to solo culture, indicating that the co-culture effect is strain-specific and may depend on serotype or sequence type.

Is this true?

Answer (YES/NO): NO